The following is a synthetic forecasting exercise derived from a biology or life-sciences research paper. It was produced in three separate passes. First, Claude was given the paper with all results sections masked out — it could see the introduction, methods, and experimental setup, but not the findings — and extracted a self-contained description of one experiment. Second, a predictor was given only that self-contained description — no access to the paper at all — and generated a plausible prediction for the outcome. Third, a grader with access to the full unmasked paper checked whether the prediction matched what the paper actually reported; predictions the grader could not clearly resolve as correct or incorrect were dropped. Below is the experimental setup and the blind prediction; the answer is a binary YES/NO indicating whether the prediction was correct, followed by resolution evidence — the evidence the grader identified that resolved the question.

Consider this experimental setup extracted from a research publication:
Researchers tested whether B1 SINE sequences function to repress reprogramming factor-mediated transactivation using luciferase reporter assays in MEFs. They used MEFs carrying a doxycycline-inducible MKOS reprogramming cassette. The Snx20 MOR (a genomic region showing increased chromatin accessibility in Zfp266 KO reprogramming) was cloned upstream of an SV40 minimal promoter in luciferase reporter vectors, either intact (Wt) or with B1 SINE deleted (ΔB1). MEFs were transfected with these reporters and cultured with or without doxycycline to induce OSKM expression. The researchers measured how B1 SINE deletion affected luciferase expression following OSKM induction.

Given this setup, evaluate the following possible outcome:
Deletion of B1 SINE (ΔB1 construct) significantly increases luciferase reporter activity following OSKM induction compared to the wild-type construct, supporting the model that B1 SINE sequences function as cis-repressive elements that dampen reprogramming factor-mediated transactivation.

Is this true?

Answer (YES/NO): YES